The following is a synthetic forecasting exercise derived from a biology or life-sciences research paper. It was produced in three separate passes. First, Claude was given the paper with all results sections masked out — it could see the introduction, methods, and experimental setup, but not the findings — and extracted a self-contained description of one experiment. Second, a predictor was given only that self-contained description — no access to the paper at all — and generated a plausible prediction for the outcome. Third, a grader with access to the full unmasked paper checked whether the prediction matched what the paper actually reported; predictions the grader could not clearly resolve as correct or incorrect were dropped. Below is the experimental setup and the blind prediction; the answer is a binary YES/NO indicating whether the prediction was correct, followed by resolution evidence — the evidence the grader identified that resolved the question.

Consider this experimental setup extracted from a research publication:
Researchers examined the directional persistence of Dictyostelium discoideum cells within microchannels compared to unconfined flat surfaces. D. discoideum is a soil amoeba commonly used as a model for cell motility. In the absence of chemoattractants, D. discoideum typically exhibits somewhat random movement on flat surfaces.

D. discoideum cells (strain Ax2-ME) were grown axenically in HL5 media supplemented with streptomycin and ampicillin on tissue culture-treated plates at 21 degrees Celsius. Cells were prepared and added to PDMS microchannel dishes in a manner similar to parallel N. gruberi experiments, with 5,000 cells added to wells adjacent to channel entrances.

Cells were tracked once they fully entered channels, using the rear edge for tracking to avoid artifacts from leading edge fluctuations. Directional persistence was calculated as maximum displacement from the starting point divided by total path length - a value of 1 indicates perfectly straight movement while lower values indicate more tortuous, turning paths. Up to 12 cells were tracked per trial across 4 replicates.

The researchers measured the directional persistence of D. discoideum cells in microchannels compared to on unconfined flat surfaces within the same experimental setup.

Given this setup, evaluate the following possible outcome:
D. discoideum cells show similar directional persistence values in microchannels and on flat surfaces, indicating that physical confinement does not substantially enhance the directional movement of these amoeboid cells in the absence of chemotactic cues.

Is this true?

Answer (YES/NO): NO